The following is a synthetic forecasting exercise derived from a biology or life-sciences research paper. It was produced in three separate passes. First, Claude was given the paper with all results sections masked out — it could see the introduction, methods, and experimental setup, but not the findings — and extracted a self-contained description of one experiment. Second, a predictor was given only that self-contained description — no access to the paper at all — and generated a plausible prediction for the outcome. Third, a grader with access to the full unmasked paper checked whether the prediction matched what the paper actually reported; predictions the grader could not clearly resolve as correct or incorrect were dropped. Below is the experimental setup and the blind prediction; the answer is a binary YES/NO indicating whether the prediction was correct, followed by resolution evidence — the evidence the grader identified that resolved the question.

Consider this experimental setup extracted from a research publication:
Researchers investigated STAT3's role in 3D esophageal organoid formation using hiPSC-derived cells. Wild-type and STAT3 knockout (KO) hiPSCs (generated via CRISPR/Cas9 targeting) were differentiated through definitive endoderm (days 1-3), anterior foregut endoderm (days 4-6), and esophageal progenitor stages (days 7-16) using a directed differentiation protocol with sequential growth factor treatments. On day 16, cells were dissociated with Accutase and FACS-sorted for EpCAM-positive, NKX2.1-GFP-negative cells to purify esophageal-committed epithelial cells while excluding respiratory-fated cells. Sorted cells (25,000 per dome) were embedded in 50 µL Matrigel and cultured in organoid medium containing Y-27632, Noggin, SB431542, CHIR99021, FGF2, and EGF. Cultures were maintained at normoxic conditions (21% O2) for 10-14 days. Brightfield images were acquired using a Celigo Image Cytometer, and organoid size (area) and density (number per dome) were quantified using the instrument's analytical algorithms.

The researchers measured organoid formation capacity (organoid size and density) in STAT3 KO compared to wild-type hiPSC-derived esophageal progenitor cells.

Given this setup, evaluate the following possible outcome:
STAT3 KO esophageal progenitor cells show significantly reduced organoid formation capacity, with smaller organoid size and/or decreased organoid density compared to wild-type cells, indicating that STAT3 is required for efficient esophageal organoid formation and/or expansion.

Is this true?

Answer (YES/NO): YES